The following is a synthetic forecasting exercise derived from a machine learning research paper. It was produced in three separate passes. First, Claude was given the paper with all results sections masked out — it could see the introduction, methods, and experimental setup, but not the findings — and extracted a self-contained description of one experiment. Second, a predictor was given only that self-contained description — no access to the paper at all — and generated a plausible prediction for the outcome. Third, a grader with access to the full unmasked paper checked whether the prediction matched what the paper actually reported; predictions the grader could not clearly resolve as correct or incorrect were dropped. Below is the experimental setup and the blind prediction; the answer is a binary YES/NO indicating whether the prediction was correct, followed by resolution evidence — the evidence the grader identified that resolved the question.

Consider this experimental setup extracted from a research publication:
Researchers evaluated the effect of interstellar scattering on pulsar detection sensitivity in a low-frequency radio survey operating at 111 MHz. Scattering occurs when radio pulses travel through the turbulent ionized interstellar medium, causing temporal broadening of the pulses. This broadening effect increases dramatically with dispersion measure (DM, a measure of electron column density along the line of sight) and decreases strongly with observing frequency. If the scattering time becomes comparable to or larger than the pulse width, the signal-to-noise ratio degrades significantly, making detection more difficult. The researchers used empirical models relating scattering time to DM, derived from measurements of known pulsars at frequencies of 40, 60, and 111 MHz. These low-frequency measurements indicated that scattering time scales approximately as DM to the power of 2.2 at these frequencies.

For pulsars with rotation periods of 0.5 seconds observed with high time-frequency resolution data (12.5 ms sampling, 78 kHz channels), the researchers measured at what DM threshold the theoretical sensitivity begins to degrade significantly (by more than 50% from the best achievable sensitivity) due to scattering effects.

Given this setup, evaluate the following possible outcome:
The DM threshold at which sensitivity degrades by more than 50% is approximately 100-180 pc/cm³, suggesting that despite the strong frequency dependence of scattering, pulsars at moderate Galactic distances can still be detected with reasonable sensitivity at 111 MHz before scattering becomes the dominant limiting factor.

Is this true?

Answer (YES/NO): YES